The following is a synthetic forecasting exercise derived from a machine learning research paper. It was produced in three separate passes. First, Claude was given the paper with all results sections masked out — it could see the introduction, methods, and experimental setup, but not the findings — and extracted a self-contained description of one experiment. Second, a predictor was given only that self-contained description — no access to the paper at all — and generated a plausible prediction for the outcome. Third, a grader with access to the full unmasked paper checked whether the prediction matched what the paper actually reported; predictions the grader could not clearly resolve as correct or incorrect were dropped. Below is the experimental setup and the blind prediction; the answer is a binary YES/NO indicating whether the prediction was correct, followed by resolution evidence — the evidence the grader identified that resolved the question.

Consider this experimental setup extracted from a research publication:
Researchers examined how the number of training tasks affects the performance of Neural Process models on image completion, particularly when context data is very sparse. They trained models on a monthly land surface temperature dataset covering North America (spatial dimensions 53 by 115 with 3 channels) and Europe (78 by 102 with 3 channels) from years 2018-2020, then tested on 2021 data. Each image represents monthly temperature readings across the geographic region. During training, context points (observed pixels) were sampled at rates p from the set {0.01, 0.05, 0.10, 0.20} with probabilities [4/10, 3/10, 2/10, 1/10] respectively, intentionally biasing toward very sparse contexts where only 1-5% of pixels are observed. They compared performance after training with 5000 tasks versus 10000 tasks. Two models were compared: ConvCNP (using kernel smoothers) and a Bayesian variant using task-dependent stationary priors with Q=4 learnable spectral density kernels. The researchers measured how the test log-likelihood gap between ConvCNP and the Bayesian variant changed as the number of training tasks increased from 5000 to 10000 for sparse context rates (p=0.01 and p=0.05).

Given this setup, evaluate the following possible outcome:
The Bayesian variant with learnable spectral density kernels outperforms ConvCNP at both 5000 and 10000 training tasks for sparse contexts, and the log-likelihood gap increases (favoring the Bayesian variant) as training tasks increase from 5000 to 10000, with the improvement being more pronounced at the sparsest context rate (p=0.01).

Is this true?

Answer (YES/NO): NO